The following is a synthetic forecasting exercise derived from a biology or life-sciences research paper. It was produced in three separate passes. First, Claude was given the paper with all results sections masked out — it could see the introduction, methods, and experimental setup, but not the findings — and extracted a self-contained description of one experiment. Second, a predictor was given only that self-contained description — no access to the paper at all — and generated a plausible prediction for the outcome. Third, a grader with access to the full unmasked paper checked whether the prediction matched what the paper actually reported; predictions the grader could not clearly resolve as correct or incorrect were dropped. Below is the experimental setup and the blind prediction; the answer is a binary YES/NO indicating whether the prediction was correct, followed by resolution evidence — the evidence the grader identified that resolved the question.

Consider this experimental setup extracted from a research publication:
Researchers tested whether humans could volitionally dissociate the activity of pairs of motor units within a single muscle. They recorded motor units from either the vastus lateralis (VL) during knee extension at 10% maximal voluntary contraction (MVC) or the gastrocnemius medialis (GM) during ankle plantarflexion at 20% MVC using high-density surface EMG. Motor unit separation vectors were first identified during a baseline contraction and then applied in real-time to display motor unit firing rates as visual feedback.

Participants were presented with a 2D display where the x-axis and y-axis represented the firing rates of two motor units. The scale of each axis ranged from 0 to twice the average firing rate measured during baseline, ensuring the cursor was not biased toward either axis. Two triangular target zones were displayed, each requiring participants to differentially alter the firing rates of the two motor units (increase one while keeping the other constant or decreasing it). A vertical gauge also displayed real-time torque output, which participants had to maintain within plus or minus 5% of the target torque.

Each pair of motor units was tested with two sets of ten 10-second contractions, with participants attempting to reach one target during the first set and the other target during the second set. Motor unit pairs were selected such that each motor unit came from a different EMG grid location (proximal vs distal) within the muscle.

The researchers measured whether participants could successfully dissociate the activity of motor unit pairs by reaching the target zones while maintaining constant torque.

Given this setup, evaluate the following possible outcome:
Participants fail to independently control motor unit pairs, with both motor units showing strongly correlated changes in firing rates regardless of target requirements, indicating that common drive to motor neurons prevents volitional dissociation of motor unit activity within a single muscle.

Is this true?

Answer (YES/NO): YES